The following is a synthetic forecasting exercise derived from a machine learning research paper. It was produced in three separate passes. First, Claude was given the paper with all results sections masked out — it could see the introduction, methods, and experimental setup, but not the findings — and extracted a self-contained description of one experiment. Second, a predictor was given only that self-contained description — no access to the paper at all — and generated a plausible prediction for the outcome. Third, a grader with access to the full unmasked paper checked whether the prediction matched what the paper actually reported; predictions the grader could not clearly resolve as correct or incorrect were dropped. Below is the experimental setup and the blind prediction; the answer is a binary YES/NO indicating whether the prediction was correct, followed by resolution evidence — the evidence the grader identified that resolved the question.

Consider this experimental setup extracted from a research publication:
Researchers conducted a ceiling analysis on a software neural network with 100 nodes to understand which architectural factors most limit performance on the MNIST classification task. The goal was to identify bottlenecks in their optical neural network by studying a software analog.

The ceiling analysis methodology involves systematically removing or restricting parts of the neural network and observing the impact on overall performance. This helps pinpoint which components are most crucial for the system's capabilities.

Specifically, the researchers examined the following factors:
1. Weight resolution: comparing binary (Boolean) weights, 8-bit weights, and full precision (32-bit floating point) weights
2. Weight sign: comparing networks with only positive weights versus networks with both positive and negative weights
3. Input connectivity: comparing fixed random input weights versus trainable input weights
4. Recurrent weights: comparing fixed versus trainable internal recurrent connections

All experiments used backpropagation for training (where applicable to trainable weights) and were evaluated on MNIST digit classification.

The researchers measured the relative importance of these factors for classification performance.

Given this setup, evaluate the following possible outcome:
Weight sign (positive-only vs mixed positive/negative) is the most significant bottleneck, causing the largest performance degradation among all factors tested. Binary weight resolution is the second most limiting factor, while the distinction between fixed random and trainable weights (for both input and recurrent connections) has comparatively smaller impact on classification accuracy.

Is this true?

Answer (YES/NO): NO